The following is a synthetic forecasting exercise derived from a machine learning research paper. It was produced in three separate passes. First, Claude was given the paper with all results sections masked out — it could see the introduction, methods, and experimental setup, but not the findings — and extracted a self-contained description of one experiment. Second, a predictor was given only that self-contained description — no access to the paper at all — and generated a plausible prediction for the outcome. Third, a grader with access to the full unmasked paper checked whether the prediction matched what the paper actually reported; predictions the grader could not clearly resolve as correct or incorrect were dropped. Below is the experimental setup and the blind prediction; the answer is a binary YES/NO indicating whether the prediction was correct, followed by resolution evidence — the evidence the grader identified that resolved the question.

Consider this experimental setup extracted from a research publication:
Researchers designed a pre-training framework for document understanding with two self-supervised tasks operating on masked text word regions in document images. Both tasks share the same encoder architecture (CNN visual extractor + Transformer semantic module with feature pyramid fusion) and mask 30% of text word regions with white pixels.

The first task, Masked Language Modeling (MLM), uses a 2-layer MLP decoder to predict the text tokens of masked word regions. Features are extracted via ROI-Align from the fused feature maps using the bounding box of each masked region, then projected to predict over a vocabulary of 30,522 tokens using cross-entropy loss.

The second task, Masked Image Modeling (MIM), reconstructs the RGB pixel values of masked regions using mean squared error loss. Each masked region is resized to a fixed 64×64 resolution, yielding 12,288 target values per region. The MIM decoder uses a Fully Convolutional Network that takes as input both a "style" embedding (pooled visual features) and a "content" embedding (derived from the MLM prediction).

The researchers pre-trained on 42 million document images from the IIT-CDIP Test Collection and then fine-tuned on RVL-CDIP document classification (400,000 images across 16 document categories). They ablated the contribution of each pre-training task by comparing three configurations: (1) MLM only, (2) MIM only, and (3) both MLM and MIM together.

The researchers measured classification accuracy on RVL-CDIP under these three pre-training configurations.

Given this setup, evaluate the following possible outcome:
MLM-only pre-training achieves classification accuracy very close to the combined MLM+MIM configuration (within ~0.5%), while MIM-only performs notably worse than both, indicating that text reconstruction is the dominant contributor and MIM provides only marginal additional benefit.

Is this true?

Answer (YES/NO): NO